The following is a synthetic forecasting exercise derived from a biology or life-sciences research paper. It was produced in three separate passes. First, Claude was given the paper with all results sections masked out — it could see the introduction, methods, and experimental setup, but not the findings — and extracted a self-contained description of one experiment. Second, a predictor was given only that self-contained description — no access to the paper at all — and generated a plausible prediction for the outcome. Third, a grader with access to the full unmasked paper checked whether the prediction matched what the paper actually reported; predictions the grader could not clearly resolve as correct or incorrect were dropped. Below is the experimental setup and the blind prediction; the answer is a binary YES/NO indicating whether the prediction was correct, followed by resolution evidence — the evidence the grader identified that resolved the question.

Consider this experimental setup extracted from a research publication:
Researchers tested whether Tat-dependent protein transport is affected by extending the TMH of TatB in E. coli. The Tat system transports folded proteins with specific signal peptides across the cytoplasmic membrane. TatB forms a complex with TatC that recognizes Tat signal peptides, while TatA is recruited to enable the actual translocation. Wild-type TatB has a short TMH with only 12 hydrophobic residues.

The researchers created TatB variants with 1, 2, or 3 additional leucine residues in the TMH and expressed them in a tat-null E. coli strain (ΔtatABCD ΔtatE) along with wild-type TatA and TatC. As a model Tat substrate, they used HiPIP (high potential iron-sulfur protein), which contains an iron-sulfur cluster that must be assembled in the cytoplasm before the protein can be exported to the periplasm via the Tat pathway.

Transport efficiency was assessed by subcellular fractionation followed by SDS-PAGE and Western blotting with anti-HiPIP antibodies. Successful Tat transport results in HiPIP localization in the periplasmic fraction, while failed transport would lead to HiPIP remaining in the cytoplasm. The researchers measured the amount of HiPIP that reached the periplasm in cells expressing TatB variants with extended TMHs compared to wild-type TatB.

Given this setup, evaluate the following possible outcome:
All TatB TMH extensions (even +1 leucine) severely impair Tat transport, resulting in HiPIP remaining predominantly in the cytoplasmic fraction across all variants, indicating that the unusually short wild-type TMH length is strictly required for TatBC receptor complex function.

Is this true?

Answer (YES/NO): NO